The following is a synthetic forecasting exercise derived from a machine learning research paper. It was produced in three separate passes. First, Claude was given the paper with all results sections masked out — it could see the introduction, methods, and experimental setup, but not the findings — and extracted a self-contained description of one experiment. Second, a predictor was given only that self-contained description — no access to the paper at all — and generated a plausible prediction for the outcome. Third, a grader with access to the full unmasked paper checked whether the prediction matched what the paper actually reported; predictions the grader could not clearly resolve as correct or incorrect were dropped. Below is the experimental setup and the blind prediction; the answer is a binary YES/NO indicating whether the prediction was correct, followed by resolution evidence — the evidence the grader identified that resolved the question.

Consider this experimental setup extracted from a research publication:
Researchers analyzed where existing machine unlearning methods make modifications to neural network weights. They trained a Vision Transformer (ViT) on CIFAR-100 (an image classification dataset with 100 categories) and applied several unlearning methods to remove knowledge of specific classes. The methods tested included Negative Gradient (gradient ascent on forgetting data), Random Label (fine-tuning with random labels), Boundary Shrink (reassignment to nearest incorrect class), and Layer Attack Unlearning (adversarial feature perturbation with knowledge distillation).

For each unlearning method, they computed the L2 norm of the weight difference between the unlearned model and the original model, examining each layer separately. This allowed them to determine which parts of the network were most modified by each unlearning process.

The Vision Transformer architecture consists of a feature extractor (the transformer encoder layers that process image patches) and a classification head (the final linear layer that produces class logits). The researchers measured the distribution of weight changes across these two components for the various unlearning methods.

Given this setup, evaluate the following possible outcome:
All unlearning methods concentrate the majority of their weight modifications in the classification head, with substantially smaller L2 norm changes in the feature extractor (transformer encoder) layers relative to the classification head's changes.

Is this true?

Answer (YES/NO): YES